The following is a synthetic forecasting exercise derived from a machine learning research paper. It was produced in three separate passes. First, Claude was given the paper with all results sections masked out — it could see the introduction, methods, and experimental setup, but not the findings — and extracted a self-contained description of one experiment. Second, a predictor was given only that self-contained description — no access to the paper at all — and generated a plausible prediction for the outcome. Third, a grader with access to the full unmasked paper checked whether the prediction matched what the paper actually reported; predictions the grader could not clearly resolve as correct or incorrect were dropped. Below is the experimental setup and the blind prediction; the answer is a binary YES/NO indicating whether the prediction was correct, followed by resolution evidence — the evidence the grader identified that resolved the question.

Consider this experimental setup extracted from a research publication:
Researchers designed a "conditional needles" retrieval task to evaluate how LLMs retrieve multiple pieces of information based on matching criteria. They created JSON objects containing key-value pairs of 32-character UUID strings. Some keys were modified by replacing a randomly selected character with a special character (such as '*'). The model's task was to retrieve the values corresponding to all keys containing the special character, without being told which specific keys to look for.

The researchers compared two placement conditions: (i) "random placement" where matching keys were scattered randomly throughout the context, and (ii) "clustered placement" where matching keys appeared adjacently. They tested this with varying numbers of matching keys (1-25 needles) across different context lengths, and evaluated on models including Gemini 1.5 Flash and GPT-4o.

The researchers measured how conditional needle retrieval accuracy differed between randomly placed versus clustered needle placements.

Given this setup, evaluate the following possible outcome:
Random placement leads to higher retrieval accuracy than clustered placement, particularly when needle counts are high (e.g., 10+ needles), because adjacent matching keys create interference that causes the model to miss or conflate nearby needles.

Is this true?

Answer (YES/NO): NO